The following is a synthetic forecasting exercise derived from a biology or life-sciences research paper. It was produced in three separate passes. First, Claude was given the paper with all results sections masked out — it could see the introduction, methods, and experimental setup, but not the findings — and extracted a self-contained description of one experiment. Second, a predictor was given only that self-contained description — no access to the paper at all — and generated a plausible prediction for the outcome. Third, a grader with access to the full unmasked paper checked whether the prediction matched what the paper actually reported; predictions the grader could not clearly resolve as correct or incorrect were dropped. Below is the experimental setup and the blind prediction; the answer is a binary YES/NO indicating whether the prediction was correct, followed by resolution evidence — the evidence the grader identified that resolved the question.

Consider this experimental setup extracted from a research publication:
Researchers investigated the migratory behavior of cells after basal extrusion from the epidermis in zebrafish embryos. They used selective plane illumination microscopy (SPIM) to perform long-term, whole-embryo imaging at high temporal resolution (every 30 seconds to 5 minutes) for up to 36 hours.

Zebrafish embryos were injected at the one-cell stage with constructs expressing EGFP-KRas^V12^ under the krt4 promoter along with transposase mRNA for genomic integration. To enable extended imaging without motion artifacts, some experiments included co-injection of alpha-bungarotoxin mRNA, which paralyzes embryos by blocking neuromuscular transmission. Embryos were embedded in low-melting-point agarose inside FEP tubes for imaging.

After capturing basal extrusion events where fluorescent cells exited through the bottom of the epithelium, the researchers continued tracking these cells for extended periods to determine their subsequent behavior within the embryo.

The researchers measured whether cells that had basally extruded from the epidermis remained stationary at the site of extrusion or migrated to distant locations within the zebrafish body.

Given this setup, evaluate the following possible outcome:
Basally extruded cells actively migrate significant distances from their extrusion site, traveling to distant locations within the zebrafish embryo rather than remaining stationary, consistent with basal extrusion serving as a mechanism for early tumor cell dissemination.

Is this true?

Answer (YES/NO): YES